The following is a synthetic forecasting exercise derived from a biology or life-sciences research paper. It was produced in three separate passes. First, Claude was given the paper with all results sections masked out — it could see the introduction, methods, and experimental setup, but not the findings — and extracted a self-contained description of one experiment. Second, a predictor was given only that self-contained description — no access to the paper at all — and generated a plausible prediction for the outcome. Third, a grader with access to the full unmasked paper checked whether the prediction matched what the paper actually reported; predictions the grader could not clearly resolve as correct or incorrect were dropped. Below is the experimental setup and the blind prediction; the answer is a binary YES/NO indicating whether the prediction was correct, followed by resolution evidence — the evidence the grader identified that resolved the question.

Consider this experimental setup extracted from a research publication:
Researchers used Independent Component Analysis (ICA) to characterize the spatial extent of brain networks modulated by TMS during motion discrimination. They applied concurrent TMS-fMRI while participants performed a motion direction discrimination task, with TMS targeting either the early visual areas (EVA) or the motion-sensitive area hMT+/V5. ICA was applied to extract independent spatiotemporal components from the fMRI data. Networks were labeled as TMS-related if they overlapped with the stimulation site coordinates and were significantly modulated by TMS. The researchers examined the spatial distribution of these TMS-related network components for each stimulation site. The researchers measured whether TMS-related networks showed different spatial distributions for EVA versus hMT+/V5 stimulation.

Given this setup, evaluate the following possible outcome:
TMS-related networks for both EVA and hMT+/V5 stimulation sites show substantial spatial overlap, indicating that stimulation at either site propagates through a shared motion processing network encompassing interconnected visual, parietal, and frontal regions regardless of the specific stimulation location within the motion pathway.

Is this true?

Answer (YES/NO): NO